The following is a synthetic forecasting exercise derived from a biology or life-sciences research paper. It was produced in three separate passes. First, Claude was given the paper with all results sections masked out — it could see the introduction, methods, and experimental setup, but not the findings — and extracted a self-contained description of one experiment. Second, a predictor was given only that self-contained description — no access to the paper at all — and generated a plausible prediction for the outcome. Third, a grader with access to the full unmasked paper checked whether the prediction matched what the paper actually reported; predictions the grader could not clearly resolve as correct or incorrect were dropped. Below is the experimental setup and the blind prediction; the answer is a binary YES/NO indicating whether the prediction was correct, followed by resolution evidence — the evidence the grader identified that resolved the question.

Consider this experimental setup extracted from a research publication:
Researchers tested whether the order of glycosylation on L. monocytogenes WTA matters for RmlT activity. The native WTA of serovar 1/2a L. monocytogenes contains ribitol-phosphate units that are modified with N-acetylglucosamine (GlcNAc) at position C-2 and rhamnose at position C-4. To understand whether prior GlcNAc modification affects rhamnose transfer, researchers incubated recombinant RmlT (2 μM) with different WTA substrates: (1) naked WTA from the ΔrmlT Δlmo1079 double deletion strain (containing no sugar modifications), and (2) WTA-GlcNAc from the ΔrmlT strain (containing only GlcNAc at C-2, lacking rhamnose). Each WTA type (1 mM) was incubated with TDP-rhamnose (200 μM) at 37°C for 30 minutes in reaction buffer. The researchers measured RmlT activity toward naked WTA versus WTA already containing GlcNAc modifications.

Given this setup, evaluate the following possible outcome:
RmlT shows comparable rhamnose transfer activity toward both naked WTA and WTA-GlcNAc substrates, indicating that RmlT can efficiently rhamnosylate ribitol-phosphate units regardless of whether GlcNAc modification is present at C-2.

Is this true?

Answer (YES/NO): NO